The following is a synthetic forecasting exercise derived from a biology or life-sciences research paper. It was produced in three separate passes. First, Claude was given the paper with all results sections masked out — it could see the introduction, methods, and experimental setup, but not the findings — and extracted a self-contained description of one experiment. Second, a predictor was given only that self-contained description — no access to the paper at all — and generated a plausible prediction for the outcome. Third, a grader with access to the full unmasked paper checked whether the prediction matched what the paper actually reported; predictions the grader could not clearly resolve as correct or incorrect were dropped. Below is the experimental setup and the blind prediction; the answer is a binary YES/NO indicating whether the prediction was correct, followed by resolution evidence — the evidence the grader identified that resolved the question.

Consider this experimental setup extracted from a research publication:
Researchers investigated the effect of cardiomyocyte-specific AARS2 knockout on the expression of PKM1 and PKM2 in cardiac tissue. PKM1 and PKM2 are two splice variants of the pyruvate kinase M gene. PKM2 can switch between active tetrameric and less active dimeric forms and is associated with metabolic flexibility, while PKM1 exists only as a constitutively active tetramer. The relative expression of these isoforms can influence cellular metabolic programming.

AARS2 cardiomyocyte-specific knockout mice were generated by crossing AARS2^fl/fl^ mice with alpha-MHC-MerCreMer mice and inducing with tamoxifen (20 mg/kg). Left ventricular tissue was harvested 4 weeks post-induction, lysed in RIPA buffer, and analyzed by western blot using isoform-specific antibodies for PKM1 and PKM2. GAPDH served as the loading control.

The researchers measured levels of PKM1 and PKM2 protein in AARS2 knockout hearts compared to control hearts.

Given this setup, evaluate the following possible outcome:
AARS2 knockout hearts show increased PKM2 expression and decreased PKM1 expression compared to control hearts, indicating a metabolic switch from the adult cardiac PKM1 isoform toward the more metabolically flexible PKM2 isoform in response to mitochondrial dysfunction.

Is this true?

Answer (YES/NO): NO